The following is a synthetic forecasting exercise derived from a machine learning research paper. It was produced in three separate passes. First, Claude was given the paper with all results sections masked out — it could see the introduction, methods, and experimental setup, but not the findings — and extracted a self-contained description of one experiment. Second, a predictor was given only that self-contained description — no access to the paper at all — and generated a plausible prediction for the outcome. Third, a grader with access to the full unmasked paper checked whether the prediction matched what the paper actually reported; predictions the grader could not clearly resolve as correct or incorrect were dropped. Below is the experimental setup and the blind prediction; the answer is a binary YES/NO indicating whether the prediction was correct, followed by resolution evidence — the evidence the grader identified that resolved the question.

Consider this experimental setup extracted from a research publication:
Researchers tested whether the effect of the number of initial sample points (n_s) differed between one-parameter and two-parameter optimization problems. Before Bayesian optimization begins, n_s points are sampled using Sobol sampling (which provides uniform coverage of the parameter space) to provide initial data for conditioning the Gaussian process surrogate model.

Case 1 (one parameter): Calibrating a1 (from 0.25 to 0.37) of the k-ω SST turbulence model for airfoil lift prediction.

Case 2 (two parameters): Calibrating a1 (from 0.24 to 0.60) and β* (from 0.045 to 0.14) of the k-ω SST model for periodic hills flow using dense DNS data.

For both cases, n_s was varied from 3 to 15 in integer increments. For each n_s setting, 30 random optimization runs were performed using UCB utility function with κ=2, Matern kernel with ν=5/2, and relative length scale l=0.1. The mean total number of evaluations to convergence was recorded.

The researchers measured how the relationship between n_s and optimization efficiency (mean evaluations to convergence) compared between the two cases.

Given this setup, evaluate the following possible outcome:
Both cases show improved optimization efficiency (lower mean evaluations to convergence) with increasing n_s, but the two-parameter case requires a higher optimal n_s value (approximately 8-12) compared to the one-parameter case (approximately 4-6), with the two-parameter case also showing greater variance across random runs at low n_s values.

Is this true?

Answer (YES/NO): NO